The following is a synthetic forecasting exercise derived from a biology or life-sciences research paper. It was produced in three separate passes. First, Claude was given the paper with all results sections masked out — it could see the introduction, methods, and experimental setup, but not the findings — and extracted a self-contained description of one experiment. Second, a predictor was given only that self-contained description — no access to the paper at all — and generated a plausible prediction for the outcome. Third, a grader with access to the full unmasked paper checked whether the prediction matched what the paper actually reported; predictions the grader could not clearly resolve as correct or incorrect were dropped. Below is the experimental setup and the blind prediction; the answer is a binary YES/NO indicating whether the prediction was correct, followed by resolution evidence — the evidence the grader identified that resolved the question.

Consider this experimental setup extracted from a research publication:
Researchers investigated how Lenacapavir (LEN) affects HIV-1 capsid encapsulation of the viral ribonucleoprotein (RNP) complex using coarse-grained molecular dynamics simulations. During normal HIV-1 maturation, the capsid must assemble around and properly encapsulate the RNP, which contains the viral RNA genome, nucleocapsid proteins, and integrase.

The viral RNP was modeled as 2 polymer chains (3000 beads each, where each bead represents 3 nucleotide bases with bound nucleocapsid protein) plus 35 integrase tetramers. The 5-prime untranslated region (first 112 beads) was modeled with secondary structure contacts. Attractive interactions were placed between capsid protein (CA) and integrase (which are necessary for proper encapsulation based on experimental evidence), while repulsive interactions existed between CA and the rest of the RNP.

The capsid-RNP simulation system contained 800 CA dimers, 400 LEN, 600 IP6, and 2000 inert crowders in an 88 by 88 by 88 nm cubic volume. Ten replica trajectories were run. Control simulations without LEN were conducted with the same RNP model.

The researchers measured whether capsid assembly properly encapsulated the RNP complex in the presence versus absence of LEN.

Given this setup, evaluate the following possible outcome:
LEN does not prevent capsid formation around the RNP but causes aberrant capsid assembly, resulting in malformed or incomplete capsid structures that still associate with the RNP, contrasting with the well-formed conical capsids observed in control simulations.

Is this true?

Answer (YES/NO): YES